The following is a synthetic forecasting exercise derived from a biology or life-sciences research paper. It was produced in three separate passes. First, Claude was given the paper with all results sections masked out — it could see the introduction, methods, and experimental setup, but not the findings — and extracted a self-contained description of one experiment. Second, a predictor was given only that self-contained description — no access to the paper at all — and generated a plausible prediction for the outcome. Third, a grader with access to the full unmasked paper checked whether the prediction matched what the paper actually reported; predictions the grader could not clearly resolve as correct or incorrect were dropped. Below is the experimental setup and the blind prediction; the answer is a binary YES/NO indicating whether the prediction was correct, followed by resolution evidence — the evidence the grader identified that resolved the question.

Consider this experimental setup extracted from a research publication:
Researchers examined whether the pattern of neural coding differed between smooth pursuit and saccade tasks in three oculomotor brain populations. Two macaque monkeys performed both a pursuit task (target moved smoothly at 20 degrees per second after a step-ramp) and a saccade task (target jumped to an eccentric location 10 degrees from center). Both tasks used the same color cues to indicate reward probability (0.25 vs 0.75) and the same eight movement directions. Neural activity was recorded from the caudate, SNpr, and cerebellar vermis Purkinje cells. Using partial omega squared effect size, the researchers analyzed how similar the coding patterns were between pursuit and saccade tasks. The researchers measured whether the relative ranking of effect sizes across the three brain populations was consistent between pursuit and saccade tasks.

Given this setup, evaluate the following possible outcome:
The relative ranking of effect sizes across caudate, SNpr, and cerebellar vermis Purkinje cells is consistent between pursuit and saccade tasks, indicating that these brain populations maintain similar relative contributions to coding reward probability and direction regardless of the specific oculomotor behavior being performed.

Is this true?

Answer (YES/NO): YES